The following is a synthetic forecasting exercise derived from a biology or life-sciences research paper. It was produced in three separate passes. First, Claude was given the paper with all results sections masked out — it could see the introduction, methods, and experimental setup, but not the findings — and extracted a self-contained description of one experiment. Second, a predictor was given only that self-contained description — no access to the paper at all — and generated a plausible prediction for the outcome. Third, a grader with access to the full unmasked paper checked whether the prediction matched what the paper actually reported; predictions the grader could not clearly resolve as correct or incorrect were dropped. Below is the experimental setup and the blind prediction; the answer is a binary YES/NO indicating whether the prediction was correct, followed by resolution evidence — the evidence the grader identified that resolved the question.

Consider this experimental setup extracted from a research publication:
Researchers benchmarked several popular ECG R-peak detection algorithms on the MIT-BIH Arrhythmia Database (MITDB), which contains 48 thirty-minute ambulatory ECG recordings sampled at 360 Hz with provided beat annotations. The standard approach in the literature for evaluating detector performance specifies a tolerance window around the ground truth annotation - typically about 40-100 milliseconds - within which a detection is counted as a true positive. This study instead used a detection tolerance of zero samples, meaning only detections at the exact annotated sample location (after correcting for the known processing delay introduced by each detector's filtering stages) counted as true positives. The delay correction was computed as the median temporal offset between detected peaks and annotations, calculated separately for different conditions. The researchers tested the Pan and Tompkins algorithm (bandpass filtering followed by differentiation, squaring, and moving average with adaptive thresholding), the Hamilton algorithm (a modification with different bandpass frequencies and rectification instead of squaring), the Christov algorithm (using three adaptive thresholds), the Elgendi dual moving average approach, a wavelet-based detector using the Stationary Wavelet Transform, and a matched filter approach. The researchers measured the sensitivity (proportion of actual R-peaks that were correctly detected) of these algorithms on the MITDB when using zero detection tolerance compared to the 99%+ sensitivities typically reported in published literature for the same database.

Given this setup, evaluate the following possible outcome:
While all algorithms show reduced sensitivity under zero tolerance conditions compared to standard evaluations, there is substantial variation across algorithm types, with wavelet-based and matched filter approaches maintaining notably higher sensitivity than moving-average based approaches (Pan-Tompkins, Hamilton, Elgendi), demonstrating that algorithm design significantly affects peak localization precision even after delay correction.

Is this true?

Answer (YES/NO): NO